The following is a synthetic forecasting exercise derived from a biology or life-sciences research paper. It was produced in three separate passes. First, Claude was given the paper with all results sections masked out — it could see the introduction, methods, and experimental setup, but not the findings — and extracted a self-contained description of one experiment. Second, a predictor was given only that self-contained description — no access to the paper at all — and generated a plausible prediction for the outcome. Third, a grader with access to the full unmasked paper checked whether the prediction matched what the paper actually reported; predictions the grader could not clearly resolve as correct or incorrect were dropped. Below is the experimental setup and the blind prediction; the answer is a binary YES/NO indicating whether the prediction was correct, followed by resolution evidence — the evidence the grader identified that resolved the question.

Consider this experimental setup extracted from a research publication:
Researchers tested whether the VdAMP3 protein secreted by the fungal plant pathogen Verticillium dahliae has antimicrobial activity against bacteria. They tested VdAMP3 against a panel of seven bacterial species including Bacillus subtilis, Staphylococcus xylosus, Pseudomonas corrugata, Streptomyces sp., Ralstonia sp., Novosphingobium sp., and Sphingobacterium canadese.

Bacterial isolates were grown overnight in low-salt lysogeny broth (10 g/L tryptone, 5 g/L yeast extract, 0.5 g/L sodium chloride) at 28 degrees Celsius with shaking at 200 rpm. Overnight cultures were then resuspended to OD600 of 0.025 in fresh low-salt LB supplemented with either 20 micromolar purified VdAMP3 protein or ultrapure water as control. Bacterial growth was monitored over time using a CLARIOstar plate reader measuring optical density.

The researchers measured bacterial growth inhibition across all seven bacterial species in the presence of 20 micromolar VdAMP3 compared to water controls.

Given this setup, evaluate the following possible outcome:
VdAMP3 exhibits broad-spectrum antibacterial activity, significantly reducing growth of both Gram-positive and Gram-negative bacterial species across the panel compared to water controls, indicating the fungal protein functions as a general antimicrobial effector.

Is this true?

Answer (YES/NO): NO